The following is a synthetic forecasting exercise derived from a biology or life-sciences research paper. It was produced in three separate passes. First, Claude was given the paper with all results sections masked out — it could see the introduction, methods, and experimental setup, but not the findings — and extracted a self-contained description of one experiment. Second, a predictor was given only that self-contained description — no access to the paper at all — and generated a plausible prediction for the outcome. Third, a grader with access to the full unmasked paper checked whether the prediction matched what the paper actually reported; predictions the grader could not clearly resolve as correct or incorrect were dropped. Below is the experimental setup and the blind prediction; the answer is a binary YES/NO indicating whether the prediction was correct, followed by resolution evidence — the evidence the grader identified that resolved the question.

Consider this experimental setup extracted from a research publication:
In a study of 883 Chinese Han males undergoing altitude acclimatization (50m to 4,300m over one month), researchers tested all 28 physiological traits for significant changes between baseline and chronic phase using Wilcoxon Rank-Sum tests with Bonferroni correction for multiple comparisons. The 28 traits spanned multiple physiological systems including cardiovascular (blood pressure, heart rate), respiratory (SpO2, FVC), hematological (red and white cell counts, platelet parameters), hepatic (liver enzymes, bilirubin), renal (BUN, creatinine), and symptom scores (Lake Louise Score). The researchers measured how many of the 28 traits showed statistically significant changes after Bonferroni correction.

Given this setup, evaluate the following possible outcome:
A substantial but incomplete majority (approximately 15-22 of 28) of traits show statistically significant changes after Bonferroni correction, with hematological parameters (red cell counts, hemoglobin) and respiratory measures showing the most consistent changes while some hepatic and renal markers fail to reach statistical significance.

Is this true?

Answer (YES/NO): NO